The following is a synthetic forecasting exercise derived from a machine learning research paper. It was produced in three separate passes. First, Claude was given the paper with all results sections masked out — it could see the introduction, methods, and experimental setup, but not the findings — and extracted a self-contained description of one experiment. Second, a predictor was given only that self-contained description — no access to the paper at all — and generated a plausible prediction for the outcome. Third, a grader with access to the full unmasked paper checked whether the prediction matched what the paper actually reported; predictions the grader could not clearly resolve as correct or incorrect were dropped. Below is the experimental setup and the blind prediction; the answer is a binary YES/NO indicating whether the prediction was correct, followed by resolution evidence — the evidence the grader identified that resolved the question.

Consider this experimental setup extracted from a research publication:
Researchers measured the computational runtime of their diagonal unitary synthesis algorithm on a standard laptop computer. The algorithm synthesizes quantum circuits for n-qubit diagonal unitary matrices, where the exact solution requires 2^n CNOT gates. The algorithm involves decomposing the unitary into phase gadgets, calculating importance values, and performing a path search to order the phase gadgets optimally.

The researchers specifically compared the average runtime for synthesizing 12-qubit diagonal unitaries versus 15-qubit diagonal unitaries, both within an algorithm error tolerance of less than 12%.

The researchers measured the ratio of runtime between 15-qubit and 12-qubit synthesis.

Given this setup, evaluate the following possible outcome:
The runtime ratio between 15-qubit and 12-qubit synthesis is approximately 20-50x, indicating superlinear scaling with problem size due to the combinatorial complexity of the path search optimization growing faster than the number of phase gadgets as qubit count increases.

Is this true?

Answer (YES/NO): NO